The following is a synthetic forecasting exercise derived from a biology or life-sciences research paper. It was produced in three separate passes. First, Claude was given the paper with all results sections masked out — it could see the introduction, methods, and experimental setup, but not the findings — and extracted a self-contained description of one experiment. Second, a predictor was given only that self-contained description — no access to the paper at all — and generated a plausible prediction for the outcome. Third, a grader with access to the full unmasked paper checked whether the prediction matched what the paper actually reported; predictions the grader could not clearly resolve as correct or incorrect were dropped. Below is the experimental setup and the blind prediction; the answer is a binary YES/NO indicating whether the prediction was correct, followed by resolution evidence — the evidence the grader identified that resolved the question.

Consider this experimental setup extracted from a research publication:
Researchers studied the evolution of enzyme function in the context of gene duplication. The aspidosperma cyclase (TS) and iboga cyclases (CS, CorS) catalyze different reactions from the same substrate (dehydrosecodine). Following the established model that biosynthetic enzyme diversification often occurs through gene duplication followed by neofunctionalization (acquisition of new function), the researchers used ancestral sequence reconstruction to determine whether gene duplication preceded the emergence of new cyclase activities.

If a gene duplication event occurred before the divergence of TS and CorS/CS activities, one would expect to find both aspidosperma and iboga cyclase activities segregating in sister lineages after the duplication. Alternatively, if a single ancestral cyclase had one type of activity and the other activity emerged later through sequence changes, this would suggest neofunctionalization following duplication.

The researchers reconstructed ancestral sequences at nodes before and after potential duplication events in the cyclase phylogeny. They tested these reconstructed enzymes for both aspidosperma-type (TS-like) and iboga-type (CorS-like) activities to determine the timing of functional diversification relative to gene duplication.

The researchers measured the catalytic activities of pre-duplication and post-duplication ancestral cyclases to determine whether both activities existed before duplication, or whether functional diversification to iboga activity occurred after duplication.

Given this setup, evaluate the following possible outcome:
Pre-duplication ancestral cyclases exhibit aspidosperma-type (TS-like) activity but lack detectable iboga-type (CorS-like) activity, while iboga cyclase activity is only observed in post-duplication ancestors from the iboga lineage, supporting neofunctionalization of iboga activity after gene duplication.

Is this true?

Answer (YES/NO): NO